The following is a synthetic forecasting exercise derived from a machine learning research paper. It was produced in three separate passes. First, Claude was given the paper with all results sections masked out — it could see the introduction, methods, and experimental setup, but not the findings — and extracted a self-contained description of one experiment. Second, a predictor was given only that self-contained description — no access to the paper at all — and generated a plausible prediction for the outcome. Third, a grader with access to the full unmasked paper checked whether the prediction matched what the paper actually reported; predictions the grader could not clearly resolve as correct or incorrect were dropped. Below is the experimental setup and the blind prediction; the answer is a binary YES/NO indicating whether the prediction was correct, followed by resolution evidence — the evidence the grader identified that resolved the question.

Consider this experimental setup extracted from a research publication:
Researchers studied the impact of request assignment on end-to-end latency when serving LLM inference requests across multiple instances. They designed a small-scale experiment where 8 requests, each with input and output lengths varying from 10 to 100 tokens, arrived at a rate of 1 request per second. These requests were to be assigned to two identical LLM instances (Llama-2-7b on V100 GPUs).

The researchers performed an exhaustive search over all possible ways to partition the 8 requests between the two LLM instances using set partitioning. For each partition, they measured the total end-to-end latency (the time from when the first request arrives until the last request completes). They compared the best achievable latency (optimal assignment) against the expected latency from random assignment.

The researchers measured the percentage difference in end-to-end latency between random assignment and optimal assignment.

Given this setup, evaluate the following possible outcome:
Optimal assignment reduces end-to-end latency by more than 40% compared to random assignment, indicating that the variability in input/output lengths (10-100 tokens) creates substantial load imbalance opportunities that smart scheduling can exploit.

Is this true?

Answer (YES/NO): NO